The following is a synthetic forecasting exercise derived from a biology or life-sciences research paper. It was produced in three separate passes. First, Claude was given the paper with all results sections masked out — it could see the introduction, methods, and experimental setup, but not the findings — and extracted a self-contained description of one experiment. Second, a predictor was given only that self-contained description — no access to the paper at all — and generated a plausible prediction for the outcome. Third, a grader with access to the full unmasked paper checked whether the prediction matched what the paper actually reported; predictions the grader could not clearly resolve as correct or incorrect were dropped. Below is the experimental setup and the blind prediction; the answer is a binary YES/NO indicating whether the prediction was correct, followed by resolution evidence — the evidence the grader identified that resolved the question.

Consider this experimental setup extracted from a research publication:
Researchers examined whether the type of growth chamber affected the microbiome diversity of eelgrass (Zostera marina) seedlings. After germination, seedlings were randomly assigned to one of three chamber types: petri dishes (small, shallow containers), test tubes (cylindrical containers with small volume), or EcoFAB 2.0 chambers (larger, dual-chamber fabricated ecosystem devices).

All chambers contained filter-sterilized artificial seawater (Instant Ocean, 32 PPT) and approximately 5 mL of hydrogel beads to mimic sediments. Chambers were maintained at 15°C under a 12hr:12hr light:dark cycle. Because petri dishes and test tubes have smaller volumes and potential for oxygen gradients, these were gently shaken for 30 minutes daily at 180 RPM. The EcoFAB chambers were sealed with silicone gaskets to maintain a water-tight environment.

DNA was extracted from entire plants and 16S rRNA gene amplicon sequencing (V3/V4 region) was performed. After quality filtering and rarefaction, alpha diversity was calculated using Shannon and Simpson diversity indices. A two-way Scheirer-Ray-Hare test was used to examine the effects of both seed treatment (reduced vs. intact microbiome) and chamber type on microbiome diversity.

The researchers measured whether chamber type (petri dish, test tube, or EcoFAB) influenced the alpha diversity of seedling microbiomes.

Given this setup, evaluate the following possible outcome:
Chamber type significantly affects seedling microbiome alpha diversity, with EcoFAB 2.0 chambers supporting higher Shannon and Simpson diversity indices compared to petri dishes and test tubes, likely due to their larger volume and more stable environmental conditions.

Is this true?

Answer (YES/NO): NO